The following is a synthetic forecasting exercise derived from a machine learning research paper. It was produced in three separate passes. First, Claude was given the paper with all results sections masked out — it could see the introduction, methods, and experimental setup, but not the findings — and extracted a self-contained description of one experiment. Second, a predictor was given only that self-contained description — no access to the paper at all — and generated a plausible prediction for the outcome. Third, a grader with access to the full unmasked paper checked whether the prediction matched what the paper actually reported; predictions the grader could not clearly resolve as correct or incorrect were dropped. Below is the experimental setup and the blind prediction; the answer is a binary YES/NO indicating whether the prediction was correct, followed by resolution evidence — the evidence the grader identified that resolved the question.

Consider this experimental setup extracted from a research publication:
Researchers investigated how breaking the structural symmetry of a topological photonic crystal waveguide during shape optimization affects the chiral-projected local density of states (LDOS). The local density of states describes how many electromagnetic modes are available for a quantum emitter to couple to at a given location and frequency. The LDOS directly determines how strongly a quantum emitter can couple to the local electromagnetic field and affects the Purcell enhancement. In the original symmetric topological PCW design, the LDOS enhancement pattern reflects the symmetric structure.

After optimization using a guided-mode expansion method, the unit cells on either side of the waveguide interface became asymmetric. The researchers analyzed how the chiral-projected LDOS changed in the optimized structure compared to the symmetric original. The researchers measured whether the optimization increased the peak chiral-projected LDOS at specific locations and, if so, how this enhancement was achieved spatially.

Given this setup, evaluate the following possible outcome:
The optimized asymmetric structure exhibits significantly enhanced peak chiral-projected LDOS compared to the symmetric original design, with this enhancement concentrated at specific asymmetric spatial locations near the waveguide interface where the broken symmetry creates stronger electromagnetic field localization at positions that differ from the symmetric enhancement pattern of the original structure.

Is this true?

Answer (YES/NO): YES